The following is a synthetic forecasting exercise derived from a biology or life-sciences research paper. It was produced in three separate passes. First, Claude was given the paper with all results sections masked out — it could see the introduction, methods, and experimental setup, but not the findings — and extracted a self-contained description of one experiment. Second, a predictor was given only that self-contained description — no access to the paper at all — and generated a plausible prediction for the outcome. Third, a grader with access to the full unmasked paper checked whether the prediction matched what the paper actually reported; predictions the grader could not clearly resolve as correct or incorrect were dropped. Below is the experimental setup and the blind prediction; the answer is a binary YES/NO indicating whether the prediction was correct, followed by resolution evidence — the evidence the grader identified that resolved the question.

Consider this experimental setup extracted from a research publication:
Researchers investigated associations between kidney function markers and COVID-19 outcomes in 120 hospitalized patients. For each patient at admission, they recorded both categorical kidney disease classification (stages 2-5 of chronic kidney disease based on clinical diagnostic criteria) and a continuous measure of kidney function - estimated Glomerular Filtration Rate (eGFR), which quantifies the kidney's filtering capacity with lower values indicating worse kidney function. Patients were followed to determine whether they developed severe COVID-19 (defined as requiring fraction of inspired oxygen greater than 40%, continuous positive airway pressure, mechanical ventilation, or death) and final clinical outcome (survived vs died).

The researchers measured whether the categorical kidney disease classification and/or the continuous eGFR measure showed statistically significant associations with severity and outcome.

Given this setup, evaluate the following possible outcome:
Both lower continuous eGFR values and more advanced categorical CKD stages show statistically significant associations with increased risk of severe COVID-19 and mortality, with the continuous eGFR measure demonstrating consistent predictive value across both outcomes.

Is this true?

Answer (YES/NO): NO